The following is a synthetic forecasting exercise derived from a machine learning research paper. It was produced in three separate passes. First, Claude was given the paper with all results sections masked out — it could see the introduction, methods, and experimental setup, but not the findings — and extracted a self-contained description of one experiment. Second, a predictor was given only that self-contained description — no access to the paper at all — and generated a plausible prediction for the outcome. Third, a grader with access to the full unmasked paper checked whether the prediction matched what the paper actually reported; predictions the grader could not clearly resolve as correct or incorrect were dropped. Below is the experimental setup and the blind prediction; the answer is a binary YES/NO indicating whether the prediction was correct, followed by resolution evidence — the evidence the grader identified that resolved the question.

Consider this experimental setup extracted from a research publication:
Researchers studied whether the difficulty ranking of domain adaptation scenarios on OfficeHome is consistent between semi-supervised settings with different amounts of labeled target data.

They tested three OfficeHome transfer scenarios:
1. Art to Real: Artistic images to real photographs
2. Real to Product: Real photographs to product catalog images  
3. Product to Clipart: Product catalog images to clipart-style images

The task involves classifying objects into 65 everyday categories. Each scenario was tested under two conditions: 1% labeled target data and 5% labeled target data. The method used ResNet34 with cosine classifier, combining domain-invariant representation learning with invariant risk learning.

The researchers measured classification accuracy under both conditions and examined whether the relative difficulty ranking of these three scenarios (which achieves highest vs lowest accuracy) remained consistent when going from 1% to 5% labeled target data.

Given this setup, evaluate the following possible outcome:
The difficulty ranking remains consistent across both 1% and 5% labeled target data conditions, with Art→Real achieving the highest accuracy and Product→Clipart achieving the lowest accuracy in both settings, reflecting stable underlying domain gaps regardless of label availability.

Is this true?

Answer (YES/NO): NO